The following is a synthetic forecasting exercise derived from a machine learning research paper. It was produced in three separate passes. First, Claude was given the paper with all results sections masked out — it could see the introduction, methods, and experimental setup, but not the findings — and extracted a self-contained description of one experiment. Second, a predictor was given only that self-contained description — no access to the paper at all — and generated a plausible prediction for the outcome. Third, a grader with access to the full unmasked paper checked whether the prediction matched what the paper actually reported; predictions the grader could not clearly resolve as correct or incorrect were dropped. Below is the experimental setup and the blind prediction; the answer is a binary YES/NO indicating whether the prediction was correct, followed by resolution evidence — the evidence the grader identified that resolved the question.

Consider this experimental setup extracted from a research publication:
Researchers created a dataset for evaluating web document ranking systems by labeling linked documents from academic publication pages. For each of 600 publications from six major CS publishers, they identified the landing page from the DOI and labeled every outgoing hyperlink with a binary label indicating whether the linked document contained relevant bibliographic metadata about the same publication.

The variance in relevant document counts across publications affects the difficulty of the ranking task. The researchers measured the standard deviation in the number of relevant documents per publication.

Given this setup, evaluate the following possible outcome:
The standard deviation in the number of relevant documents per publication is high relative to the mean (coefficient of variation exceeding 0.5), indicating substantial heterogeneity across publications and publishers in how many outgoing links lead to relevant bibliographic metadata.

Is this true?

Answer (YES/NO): YES